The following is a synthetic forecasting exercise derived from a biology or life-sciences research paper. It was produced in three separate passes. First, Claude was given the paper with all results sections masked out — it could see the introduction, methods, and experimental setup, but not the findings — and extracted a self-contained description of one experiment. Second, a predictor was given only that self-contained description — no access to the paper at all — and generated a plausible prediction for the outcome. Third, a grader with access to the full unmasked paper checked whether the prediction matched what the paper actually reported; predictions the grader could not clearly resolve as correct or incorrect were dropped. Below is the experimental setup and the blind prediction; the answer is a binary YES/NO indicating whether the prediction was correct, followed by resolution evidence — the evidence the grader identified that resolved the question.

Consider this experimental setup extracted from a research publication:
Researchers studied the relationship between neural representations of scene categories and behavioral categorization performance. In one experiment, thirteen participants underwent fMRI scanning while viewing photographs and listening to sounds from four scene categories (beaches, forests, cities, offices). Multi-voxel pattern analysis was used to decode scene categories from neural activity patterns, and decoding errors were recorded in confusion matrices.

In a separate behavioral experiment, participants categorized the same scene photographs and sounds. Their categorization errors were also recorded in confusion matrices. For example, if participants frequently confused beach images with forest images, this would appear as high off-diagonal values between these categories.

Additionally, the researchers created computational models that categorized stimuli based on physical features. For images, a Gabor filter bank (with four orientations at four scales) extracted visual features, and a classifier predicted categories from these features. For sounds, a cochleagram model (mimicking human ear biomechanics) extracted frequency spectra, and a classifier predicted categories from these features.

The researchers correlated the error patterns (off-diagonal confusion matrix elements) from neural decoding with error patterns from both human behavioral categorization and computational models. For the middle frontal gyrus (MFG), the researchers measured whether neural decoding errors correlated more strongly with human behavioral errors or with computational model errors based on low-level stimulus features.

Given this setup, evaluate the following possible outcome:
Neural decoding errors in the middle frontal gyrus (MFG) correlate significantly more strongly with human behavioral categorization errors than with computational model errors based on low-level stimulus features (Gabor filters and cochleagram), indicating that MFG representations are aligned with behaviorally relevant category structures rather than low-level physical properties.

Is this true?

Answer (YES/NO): YES